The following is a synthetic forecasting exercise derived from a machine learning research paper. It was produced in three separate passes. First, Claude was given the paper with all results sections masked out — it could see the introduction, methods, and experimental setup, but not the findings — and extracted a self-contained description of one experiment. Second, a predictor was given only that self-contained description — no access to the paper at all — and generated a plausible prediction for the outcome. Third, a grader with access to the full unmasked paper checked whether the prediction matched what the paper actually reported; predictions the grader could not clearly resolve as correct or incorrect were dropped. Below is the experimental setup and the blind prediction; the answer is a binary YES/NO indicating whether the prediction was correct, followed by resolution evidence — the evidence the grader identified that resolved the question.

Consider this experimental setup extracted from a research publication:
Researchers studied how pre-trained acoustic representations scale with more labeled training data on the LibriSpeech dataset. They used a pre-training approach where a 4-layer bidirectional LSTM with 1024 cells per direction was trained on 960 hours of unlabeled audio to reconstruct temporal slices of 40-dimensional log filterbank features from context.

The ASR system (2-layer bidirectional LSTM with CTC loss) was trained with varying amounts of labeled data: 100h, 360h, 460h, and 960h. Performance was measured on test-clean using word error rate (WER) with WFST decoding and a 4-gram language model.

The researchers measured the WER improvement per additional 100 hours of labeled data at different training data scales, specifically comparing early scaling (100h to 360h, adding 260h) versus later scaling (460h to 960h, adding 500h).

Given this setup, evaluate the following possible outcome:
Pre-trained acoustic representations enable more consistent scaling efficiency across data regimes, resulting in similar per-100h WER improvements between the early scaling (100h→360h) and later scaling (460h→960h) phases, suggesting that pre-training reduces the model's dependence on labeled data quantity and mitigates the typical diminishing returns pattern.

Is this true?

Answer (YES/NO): NO